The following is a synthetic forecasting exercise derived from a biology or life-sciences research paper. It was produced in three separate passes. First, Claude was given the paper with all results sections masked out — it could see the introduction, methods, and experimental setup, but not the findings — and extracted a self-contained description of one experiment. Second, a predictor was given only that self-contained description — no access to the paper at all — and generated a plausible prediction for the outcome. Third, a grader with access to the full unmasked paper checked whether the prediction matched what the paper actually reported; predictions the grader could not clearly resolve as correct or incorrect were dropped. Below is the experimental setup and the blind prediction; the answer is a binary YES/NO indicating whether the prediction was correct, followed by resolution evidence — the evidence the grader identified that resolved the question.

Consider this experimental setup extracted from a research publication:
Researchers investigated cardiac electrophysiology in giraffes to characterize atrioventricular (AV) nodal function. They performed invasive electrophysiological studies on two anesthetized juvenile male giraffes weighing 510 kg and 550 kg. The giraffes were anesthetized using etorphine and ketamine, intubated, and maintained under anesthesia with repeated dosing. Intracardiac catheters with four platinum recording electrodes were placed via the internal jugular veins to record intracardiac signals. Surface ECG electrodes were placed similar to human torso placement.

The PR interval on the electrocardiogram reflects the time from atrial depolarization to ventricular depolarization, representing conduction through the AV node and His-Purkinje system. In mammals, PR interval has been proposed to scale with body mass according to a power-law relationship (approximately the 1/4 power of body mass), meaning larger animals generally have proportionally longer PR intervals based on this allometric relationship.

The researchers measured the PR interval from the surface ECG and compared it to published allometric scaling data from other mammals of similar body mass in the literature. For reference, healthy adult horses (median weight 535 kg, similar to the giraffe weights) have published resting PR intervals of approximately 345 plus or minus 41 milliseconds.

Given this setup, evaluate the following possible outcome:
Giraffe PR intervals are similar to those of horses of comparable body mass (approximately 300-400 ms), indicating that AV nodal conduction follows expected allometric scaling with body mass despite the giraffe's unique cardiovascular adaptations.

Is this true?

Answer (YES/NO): NO